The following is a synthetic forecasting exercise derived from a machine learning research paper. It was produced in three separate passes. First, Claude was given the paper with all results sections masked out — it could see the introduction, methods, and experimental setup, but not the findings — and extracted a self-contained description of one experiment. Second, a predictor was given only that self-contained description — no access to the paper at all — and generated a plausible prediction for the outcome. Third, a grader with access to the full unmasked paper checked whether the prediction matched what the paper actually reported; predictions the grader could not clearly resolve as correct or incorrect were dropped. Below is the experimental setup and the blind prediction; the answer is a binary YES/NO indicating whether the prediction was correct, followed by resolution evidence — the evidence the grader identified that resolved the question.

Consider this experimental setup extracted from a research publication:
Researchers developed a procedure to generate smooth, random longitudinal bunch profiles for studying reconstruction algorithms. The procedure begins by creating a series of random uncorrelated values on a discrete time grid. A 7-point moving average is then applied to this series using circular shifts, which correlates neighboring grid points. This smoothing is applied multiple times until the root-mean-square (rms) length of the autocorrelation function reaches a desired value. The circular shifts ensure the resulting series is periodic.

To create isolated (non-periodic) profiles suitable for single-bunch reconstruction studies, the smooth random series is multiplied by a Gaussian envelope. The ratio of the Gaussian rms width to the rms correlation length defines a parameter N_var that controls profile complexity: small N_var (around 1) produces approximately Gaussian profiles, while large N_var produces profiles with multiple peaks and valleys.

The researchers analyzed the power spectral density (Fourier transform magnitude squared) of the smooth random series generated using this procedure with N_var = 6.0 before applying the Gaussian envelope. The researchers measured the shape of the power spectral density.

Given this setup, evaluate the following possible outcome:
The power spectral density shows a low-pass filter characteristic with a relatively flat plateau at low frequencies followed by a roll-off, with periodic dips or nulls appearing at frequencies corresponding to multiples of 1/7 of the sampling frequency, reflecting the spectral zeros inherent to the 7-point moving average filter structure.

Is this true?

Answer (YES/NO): NO